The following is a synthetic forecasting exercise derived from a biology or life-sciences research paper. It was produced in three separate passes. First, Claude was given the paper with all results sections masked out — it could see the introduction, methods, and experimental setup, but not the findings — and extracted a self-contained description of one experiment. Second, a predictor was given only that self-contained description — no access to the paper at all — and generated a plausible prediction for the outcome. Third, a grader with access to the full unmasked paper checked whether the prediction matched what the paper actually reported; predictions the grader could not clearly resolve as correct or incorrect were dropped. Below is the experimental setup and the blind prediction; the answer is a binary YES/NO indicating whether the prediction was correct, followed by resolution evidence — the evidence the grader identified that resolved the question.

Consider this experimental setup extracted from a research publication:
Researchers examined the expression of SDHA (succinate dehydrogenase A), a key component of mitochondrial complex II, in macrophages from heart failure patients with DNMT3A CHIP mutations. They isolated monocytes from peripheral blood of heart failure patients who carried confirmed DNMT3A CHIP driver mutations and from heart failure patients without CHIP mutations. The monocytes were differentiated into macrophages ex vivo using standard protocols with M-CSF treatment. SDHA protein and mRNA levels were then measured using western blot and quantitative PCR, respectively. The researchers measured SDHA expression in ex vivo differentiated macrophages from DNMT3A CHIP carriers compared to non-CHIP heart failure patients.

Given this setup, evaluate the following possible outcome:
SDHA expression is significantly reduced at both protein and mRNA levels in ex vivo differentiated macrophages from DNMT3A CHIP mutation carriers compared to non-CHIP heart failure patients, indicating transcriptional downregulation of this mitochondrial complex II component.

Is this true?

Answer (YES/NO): NO